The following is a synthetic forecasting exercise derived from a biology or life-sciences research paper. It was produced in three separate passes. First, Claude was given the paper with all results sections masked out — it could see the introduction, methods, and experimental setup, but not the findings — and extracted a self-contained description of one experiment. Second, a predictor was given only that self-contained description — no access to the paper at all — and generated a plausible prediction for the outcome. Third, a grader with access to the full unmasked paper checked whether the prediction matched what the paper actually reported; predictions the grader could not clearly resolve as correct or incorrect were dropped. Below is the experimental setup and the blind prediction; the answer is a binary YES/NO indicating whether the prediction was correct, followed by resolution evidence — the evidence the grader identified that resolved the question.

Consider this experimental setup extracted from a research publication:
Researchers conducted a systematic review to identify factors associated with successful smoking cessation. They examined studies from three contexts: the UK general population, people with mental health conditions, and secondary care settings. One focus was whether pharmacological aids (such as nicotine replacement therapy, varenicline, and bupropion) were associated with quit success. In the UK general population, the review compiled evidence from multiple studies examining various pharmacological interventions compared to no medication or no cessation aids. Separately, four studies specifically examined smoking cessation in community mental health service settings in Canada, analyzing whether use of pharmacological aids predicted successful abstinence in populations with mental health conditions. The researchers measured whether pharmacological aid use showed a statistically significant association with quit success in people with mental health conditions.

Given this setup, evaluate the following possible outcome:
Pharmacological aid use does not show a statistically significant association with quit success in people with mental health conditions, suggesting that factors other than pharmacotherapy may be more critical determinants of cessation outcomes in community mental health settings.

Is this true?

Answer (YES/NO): YES